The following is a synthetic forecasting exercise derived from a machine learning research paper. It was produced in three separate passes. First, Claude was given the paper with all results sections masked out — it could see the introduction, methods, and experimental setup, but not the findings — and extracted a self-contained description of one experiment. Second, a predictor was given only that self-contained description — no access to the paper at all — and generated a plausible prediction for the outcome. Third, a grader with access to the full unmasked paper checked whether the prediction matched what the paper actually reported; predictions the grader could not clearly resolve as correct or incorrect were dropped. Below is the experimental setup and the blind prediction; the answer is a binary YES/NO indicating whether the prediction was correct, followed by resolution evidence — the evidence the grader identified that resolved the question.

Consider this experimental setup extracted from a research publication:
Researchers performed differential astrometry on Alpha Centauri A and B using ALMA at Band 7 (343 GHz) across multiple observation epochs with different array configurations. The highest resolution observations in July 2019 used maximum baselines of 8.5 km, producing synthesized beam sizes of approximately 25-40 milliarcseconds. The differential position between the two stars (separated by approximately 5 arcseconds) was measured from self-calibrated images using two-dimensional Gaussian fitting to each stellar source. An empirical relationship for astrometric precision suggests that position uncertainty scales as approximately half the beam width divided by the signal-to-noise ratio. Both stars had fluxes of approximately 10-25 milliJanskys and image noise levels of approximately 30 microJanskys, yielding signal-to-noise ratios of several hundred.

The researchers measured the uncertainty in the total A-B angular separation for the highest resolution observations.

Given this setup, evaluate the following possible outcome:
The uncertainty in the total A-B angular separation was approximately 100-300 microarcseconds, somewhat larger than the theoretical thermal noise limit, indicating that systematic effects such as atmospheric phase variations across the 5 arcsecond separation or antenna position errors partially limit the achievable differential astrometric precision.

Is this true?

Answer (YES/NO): NO